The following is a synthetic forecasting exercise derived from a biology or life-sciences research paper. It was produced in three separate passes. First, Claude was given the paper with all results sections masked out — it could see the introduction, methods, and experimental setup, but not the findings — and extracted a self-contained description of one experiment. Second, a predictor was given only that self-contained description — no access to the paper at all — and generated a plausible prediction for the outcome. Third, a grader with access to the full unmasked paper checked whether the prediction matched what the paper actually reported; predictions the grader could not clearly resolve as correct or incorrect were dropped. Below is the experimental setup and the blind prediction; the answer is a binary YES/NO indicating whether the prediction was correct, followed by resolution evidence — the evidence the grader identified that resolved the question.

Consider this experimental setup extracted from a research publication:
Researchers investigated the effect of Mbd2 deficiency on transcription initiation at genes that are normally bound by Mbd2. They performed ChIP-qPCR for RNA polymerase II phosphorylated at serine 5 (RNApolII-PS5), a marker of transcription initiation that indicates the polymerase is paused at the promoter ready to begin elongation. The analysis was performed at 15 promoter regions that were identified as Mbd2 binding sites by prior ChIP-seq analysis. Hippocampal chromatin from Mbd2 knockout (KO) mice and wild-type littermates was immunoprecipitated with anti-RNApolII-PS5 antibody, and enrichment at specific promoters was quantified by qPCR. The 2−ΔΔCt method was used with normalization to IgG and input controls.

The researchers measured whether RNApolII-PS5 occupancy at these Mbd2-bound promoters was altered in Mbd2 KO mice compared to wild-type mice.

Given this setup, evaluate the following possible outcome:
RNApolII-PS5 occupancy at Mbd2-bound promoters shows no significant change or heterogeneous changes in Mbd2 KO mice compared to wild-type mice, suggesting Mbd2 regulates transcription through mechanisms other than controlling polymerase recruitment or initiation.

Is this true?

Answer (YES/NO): NO